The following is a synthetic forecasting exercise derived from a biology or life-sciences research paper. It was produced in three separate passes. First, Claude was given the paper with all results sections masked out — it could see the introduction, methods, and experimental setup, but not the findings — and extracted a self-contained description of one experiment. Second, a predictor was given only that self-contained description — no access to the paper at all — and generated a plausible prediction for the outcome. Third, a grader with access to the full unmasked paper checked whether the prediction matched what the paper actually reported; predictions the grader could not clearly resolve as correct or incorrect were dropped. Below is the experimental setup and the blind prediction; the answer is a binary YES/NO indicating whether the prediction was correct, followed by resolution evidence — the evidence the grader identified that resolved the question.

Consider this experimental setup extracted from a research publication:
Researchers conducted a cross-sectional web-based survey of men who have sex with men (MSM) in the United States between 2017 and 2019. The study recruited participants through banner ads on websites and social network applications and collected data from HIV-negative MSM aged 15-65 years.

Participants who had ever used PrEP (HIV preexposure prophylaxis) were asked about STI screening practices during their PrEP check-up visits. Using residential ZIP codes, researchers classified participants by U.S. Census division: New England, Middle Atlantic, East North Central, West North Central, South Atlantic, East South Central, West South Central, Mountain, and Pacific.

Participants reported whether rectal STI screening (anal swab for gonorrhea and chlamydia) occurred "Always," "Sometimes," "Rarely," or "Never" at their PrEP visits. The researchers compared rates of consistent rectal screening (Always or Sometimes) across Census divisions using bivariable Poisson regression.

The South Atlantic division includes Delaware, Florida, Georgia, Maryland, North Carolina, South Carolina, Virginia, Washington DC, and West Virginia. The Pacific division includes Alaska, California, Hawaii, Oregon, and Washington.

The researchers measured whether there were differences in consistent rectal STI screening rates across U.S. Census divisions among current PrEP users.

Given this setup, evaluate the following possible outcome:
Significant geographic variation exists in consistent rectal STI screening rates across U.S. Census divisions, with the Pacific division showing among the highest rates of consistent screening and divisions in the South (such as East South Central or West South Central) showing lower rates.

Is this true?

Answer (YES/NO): NO